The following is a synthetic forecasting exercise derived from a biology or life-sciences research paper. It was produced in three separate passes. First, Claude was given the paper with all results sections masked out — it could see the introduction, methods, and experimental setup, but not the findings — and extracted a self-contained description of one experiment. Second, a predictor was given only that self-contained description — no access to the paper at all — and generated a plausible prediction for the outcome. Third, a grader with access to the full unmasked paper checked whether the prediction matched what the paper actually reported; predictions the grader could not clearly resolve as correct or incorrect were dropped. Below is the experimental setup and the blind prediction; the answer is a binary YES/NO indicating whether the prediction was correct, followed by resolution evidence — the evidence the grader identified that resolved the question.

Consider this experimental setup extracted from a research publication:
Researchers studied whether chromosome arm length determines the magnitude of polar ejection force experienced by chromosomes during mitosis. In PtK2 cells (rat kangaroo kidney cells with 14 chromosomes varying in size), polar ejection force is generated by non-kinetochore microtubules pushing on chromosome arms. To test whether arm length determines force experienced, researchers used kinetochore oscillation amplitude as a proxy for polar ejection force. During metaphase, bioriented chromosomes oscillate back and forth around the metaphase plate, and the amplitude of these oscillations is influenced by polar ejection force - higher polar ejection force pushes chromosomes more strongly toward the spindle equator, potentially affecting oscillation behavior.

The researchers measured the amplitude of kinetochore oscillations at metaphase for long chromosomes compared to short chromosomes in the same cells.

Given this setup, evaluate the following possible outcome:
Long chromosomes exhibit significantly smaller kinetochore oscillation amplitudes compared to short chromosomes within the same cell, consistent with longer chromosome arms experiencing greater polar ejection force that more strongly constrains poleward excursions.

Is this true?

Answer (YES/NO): YES